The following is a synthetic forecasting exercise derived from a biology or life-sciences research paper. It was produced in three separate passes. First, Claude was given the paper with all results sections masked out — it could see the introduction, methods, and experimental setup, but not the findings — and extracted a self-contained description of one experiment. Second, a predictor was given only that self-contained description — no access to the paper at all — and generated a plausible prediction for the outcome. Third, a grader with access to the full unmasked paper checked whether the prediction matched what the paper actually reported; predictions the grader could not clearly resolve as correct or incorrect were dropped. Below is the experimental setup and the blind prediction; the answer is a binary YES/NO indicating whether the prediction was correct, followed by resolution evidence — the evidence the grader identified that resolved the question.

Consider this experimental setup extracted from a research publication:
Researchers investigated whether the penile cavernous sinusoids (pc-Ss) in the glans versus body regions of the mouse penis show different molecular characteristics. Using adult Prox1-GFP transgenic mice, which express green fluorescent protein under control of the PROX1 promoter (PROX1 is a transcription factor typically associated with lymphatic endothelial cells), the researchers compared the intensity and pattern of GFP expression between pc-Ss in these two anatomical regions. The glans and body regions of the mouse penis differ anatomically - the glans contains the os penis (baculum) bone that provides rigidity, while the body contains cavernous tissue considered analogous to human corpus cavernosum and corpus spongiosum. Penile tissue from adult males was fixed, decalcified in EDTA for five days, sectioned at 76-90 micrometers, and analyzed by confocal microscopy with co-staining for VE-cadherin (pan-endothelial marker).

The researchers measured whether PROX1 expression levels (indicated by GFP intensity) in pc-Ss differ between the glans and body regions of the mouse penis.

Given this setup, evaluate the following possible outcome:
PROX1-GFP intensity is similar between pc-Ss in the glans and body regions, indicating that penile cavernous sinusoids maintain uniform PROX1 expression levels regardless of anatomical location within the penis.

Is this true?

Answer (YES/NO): NO